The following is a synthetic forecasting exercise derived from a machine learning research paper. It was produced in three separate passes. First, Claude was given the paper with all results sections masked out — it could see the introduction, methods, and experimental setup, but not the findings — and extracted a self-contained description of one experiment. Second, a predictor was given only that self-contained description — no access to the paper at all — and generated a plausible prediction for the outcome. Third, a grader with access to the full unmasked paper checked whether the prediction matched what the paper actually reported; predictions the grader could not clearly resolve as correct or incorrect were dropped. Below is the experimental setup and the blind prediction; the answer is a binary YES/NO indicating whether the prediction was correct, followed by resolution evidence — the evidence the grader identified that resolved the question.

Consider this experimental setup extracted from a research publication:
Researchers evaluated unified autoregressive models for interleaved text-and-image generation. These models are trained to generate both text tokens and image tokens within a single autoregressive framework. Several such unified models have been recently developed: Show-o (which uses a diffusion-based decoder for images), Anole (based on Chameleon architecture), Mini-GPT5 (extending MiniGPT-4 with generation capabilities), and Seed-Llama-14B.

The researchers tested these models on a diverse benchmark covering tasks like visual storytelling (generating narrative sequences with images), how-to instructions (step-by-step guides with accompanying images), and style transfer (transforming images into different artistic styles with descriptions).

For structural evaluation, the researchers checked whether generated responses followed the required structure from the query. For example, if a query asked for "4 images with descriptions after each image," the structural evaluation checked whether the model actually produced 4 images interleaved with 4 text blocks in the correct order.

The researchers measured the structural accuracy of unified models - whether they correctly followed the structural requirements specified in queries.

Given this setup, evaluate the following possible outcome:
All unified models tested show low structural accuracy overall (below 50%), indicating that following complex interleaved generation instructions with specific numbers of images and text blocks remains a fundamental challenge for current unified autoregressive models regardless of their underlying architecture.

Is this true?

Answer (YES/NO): YES